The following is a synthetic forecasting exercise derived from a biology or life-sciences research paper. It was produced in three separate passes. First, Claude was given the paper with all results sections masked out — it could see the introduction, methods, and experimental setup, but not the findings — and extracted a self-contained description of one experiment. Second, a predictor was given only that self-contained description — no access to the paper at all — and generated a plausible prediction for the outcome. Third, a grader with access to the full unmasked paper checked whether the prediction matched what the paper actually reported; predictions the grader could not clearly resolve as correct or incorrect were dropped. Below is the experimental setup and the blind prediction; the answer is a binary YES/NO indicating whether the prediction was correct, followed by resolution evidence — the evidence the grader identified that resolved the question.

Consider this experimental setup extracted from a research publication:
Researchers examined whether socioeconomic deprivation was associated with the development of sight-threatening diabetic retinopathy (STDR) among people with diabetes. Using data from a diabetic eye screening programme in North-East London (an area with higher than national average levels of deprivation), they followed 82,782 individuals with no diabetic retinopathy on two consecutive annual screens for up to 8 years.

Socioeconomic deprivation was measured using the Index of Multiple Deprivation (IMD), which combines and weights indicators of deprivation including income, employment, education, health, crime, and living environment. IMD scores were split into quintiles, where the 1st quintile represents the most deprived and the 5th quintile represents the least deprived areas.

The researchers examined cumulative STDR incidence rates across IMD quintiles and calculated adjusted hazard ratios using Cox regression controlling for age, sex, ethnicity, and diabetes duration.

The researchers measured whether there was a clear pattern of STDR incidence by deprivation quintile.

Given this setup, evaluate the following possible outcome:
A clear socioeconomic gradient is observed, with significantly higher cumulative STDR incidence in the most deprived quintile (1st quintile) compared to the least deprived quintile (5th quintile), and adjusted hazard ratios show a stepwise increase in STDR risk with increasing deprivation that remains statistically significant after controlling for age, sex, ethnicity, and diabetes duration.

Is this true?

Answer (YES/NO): NO